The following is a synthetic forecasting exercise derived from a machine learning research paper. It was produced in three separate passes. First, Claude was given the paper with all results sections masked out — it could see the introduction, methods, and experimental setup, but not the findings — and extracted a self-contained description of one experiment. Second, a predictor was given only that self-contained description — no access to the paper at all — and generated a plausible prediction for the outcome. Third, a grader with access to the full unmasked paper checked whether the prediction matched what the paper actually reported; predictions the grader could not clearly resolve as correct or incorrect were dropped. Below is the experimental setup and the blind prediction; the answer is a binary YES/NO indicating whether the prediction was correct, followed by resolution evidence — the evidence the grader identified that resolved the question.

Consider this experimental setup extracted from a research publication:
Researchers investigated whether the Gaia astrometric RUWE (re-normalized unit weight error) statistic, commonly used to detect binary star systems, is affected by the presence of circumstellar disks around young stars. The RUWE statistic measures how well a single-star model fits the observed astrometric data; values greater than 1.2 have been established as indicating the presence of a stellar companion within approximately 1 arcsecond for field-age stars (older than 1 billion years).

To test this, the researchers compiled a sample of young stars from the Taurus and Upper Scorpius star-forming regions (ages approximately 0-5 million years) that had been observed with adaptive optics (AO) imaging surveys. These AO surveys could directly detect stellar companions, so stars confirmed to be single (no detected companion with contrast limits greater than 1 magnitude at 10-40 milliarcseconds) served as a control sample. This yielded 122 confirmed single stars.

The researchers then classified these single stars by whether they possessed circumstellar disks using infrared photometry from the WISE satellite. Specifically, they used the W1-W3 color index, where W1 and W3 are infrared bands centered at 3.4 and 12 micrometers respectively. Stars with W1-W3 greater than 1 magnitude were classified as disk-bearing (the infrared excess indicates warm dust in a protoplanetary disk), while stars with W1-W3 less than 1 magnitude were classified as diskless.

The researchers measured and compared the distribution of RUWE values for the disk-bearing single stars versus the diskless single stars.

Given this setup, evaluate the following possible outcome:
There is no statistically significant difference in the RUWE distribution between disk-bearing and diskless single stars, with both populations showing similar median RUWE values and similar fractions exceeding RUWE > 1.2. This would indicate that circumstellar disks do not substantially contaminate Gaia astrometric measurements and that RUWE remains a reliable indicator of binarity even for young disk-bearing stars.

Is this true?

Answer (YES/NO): NO